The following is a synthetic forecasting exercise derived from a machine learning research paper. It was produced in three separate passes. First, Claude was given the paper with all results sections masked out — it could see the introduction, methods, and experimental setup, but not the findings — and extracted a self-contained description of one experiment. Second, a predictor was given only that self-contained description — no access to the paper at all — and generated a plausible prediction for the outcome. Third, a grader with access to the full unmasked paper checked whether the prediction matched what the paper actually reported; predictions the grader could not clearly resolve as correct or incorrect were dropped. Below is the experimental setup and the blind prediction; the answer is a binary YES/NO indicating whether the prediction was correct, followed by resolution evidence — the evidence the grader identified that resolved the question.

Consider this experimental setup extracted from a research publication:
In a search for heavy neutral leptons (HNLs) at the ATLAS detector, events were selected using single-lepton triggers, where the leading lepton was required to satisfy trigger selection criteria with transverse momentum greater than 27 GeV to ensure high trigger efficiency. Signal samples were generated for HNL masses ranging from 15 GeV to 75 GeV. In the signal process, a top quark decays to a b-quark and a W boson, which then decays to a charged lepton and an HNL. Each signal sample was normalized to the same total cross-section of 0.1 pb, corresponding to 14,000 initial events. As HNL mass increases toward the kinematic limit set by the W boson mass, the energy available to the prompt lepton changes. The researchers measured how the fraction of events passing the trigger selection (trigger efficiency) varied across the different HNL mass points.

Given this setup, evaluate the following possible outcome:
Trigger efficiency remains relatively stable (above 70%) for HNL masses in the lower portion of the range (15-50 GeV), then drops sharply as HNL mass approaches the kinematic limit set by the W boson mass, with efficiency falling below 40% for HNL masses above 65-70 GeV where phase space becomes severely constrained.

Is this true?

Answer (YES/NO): NO